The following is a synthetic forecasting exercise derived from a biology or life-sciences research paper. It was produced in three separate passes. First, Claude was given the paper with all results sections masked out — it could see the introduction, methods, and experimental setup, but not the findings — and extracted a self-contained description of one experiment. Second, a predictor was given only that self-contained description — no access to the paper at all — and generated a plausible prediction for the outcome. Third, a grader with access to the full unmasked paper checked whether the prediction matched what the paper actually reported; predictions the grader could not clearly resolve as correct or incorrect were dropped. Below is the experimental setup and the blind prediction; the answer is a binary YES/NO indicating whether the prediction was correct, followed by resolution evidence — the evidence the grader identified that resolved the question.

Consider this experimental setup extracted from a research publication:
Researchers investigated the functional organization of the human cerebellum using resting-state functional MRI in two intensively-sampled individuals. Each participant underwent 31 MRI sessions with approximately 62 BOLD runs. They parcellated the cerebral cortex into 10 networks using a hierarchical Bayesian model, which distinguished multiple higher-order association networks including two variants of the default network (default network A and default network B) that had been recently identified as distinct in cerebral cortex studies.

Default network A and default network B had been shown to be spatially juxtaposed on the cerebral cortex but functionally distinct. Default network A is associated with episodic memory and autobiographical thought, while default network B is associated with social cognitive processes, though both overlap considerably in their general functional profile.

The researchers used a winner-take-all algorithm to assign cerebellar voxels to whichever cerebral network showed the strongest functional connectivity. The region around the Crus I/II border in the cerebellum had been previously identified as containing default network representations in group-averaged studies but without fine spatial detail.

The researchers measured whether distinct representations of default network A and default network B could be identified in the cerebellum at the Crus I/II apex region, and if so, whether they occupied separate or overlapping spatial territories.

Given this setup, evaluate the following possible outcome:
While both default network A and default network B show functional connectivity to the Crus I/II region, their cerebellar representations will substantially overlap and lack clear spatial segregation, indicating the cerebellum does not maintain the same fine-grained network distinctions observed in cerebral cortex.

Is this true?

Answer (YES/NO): NO